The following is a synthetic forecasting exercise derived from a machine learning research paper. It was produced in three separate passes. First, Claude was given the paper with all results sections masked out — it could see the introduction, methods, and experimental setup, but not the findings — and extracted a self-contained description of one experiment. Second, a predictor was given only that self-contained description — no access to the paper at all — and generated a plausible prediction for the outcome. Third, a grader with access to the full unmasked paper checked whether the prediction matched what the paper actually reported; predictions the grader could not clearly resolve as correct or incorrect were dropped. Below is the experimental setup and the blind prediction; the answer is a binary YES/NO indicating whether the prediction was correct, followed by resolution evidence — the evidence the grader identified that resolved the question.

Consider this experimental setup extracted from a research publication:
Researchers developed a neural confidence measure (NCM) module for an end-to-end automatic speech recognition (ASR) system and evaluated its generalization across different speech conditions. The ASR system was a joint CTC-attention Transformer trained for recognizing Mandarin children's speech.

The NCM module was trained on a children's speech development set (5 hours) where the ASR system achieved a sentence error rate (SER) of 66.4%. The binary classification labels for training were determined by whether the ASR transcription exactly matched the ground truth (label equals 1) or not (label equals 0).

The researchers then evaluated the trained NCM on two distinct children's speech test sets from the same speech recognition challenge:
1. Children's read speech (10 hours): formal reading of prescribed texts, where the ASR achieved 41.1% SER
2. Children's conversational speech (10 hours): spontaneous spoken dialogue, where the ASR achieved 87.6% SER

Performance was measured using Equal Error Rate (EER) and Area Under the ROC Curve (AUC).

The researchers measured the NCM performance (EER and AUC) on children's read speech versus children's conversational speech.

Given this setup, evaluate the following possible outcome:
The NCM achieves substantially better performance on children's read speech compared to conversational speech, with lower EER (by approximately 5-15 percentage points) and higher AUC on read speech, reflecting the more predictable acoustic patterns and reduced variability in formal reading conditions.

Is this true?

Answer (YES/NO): NO